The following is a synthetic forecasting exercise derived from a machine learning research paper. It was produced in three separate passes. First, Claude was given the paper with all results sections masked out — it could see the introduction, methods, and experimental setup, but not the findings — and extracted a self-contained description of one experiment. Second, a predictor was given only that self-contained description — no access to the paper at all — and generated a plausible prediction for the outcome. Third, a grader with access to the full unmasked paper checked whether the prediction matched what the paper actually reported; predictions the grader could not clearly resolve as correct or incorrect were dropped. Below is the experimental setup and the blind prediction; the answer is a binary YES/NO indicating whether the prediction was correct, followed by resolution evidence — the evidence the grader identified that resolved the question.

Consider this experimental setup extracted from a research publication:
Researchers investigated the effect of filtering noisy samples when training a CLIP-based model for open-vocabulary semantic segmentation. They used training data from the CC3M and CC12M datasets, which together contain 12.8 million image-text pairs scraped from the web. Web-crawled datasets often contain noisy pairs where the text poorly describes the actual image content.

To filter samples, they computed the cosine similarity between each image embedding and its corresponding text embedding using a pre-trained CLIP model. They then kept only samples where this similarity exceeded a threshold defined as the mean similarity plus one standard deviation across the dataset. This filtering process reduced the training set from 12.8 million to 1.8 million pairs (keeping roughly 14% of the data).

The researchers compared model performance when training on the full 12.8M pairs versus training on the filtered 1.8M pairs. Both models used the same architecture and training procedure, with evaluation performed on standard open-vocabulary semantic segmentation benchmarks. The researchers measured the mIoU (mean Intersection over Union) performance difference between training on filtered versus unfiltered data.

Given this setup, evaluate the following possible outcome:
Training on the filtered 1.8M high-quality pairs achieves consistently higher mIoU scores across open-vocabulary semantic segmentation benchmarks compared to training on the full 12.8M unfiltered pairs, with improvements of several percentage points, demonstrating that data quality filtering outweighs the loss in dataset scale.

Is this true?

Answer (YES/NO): NO